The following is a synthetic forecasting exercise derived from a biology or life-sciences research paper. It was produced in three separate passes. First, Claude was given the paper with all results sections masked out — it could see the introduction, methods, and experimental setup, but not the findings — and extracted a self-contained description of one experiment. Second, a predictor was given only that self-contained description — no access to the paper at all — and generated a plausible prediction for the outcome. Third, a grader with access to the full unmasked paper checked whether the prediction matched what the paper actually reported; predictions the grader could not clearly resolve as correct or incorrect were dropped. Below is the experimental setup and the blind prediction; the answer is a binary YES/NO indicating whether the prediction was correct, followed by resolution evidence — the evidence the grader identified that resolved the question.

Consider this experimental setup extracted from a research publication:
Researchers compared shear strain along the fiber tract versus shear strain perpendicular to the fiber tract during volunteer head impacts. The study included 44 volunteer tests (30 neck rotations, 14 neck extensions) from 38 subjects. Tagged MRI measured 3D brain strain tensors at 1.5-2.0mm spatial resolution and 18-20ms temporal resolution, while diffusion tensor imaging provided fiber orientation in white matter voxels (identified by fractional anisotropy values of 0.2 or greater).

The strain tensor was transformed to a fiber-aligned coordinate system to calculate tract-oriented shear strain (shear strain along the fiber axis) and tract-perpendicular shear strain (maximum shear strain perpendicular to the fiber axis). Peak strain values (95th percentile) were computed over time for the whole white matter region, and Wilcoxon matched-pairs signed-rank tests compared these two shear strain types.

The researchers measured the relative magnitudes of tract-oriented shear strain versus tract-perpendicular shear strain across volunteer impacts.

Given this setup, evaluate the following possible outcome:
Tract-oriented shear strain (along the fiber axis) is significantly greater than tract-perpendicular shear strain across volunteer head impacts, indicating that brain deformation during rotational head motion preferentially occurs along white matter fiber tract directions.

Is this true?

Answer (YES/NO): NO